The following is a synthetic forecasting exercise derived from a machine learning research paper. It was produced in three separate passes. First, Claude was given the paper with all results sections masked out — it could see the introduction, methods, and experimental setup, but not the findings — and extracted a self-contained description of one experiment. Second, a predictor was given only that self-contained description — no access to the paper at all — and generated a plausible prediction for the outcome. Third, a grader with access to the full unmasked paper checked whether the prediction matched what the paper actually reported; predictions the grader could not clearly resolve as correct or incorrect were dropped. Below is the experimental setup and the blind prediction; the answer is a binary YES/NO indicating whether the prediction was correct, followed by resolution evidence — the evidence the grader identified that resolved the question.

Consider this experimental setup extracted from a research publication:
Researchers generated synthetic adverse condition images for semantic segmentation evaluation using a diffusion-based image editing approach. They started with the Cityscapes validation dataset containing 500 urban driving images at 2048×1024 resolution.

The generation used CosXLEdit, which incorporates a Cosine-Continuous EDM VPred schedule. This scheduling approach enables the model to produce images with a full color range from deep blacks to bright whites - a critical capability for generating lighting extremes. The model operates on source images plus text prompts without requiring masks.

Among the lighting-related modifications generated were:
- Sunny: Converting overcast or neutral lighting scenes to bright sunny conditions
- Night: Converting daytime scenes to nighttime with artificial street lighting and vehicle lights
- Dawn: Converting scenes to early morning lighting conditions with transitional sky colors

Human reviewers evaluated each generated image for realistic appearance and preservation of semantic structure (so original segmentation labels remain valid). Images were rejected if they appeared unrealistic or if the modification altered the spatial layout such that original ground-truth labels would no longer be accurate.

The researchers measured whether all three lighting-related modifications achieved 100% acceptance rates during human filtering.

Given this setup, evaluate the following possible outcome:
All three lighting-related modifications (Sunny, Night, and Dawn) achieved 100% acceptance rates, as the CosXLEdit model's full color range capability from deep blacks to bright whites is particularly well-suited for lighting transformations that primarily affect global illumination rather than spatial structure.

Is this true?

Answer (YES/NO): YES